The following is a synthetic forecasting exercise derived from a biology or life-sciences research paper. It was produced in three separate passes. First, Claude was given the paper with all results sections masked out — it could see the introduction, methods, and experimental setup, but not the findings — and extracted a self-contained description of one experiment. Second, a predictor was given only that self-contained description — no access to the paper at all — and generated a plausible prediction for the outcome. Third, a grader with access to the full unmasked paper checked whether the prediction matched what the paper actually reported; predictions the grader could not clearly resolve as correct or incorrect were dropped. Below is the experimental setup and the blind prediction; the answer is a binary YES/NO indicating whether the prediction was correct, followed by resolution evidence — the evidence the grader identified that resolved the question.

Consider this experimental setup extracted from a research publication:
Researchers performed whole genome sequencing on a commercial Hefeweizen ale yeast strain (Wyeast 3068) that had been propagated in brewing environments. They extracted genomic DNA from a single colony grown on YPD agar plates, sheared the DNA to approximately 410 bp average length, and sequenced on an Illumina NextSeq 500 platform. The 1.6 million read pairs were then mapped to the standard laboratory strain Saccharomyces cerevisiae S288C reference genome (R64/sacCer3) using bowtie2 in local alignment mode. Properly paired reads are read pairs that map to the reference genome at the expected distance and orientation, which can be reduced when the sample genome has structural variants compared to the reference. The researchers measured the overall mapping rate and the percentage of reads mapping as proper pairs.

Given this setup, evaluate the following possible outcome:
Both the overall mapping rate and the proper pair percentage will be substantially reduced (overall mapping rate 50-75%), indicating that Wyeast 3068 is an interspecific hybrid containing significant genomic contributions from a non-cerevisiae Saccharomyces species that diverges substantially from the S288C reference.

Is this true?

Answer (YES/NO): NO